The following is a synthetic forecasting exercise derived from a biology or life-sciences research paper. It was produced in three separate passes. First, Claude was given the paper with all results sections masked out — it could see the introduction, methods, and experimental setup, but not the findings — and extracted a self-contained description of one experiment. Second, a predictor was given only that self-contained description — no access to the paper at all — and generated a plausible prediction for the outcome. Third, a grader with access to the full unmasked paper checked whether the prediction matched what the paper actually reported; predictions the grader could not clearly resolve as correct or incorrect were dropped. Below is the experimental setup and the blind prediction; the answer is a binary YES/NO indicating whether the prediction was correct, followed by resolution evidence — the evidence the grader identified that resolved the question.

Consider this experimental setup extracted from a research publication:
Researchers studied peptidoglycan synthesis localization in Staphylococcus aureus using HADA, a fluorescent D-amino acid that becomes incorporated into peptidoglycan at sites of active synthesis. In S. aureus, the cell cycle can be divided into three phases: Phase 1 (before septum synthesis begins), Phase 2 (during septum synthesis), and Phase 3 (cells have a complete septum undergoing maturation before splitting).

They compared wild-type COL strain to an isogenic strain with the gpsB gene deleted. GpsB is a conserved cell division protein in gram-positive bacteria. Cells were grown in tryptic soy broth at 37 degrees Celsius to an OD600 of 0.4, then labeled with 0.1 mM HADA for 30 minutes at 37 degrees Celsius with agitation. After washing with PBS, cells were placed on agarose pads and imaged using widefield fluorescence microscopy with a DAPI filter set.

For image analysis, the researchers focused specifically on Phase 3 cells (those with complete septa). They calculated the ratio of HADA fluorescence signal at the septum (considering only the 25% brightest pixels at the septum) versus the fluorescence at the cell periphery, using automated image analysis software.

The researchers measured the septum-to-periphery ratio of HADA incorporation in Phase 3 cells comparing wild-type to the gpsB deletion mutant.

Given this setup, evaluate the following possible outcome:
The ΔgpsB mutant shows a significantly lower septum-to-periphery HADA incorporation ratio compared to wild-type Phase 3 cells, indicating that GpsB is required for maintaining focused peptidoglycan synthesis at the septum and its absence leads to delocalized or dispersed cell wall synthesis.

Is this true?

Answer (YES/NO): YES